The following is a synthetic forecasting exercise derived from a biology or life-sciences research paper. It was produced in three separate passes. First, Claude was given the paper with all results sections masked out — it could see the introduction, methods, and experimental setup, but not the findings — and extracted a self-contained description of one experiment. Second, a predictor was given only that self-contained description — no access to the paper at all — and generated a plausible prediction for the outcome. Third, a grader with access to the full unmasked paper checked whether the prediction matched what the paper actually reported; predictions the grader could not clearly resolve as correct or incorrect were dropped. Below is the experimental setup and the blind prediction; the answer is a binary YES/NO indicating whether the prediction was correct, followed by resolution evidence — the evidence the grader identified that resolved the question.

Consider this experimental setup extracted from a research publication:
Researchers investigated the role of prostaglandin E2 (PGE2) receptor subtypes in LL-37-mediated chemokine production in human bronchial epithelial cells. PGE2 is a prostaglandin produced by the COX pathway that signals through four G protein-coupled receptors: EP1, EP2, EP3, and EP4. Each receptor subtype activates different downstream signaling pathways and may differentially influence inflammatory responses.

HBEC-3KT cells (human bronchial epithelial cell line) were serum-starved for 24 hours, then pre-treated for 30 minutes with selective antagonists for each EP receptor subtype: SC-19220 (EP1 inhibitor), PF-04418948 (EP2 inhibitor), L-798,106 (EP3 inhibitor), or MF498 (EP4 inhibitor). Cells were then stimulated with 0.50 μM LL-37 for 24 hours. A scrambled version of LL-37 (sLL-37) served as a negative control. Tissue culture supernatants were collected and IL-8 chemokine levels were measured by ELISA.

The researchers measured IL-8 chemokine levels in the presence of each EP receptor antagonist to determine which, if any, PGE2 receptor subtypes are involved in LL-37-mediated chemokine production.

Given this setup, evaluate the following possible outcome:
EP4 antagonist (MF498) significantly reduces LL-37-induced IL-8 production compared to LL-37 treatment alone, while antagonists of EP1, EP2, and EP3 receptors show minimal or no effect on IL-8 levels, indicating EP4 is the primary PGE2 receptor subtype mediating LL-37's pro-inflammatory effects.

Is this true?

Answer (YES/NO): NO